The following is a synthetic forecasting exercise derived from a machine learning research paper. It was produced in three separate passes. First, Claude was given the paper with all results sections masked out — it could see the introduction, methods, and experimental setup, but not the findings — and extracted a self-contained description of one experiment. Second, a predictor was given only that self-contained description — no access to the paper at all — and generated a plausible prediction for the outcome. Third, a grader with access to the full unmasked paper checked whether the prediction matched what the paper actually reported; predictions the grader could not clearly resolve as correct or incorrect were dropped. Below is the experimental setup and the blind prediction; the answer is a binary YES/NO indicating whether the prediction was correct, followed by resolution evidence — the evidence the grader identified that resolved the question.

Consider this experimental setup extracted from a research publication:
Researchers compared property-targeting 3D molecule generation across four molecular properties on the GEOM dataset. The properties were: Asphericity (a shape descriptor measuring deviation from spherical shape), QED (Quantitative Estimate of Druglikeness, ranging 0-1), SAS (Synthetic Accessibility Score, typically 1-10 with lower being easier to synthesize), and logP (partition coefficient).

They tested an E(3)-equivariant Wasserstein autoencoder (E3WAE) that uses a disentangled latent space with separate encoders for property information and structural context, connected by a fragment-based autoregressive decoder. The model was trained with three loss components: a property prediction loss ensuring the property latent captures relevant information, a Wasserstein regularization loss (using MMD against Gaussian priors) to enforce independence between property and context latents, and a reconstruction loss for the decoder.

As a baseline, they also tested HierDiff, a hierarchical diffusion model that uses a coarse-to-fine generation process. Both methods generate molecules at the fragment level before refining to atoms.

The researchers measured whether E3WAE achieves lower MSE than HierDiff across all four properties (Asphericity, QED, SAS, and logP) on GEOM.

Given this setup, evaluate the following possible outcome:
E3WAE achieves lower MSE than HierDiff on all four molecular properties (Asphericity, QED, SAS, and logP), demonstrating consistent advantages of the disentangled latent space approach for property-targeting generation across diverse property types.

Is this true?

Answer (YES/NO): NO